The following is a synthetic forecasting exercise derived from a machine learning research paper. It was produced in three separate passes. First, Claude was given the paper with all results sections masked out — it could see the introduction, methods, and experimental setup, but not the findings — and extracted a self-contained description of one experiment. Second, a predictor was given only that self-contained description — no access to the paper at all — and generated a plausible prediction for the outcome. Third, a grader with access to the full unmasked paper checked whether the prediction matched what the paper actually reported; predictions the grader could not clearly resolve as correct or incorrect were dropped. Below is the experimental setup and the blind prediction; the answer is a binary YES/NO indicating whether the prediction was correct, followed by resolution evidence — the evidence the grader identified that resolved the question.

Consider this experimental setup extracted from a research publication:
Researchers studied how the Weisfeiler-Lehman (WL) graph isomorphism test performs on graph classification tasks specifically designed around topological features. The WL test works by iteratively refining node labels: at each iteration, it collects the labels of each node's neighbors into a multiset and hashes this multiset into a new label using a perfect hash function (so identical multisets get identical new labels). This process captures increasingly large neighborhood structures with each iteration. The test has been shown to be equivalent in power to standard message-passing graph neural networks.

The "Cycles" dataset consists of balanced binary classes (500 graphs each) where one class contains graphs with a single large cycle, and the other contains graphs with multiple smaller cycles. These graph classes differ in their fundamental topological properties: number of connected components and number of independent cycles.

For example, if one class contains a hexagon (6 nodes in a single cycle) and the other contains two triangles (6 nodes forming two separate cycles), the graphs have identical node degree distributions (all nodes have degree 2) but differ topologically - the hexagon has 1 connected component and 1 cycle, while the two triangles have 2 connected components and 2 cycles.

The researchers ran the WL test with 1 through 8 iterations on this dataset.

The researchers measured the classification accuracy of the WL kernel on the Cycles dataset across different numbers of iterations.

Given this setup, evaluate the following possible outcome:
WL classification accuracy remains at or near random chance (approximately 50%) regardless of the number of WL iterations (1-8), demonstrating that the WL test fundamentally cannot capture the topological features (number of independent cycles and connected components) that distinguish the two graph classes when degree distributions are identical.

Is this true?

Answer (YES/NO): YES